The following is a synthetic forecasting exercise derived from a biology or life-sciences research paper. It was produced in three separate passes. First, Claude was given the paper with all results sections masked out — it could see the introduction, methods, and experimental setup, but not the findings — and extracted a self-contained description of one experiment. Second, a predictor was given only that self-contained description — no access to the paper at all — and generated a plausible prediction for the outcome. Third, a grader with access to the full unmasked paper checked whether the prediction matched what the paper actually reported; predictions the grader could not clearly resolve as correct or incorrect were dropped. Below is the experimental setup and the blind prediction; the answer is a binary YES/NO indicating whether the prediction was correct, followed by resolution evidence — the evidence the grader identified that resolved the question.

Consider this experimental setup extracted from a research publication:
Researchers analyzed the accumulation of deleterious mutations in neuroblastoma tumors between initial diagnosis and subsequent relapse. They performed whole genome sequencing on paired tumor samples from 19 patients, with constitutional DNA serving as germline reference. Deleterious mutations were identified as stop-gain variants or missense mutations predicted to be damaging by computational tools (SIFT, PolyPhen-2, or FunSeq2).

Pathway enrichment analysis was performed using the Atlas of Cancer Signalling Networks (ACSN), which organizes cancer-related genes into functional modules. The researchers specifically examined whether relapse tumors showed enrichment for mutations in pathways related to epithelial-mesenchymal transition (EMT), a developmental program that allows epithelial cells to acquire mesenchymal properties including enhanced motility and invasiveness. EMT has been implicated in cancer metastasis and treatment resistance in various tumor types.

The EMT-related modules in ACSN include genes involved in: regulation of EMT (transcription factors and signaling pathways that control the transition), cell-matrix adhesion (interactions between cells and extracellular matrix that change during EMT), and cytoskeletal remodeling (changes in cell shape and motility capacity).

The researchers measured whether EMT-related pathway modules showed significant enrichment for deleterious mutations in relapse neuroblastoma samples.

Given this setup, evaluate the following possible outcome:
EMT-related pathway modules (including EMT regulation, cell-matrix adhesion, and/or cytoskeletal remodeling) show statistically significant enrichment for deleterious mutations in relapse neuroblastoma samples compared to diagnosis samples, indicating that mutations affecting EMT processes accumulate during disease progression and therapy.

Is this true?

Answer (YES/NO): YES